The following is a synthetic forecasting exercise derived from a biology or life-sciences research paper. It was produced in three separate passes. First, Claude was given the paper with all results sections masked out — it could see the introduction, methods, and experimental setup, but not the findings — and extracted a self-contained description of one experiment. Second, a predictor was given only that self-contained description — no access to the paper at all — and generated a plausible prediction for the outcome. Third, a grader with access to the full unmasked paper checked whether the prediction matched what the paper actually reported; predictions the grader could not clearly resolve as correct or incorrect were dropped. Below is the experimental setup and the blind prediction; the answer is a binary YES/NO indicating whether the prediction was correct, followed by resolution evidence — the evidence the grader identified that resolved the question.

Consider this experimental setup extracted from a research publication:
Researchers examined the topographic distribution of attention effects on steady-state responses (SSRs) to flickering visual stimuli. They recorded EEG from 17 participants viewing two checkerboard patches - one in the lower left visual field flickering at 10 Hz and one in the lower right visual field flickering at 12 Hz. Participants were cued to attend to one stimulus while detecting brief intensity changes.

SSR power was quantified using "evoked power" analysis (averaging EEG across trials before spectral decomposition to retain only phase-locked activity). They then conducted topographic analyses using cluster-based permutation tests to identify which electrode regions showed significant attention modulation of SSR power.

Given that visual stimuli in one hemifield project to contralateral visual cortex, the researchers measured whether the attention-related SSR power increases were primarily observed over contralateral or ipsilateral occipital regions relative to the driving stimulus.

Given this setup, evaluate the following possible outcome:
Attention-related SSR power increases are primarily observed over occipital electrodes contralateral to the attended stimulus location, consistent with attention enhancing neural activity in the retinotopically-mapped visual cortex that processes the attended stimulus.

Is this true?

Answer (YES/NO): NO